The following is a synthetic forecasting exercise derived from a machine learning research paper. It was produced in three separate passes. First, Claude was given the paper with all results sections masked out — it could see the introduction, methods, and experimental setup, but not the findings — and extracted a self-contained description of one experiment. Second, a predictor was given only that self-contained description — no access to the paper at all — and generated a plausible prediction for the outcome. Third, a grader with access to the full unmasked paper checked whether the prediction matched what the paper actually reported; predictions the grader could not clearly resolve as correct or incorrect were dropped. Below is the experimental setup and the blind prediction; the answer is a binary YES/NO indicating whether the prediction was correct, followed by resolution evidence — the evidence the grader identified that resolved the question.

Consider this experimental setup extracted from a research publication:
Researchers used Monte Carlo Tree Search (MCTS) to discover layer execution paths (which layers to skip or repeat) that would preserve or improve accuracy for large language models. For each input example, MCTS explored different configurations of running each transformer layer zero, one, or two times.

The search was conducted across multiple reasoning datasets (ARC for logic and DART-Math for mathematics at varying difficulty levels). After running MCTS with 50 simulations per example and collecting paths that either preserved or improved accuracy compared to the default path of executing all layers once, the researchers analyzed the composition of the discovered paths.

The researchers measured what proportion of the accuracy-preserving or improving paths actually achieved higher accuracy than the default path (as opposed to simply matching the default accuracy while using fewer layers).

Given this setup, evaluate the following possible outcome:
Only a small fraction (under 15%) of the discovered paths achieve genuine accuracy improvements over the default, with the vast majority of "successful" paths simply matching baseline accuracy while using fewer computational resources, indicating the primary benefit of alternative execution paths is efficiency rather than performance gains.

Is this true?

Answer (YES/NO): NO